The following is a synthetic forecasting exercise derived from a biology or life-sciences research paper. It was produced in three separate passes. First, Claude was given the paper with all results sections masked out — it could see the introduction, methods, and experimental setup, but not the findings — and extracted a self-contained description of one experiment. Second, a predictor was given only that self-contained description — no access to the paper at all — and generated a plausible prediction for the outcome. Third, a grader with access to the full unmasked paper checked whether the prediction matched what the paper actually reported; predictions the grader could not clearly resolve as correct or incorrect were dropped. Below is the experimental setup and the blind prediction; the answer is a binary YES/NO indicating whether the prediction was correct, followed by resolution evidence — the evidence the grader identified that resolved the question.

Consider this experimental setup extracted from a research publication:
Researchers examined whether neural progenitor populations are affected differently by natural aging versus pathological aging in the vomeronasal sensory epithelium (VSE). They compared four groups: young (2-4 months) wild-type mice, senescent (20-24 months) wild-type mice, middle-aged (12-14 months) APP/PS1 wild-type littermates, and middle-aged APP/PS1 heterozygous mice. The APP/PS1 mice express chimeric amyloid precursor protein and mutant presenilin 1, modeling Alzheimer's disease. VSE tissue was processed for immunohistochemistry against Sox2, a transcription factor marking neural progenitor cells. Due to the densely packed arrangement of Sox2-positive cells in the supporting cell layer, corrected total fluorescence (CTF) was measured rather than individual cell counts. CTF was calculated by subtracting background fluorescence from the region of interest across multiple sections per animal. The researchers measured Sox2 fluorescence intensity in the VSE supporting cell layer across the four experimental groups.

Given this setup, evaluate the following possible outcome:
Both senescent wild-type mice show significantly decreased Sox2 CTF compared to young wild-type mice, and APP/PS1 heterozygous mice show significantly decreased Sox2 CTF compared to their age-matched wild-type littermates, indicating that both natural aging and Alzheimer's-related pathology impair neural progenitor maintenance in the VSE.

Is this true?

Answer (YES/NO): NO